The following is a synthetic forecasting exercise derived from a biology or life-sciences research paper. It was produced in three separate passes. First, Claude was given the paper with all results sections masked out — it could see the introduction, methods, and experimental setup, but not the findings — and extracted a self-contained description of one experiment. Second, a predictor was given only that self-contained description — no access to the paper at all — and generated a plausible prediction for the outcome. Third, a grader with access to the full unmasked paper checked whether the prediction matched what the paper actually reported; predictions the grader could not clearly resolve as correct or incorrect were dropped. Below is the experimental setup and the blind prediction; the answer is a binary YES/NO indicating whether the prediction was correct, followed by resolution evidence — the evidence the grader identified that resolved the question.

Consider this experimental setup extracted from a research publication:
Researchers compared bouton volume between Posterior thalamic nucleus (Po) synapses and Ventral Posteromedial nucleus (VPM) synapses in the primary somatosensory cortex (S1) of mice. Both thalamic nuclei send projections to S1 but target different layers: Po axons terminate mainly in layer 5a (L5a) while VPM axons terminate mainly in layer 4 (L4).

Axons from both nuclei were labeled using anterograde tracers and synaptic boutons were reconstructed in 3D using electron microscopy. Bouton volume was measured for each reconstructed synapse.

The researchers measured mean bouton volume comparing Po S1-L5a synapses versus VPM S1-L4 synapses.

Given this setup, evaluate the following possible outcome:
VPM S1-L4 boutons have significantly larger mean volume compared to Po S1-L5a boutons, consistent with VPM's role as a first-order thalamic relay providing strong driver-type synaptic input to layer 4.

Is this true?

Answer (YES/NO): YES